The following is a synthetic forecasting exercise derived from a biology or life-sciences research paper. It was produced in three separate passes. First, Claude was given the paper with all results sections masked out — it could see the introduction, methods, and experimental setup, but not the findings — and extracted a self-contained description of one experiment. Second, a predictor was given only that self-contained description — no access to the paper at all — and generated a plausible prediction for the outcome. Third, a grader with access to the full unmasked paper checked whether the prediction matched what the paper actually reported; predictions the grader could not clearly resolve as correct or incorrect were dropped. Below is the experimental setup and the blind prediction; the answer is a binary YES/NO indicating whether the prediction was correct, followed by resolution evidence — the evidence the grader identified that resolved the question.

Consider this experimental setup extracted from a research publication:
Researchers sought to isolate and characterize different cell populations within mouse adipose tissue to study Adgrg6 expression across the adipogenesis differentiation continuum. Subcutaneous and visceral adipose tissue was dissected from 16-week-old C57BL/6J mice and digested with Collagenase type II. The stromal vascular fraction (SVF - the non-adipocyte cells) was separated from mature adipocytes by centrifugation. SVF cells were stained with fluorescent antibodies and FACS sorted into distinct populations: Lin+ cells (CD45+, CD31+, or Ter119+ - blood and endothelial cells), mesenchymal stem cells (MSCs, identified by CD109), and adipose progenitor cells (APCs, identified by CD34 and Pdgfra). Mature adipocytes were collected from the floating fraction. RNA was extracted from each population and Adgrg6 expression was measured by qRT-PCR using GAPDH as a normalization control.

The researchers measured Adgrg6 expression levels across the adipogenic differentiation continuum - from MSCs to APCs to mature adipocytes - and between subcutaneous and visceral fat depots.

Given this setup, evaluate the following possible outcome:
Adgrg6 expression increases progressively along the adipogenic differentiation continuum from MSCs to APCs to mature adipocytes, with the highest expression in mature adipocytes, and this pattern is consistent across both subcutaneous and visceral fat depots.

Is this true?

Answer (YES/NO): NO